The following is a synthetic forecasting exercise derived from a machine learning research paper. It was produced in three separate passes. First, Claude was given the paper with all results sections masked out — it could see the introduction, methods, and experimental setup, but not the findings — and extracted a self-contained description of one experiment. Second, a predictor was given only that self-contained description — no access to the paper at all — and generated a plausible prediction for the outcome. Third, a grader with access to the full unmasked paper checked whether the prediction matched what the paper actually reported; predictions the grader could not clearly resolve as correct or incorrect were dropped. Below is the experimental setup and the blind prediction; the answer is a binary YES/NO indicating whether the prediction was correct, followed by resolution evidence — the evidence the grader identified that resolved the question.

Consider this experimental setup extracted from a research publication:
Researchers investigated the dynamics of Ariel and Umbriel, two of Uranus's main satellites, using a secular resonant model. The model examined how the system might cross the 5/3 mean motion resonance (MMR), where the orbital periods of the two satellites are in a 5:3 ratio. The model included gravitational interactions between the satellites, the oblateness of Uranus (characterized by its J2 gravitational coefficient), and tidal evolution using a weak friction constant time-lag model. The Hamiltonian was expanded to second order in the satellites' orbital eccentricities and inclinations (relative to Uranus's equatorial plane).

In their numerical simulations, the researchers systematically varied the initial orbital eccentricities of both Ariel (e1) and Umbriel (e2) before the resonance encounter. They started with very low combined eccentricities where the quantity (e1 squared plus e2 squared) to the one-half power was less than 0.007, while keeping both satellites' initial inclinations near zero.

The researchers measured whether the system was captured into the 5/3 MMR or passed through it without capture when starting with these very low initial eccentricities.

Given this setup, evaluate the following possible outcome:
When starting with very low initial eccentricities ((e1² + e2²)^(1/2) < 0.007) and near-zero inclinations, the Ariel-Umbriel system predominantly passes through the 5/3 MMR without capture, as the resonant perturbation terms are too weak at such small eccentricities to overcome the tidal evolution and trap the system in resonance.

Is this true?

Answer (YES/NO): NO